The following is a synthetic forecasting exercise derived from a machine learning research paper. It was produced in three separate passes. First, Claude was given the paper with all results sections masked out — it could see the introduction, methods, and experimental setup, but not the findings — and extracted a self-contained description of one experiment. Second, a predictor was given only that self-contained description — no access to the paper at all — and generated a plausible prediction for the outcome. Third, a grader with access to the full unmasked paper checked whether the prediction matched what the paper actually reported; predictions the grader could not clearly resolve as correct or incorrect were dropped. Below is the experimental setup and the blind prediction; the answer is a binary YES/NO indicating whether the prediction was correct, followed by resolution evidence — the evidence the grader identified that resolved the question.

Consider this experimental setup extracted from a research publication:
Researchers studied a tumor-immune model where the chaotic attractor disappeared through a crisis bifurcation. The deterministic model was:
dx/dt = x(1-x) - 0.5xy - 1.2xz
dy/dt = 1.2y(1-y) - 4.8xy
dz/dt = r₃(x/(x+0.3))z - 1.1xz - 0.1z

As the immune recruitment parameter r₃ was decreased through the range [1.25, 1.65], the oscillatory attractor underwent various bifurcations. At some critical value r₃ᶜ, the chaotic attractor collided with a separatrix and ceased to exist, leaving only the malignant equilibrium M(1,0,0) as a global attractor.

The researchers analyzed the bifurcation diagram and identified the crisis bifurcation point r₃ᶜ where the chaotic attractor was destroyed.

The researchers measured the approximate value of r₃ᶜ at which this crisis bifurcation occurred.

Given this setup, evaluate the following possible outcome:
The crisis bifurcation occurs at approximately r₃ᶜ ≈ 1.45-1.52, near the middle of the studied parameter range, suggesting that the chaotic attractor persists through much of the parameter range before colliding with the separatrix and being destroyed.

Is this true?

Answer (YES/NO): NO